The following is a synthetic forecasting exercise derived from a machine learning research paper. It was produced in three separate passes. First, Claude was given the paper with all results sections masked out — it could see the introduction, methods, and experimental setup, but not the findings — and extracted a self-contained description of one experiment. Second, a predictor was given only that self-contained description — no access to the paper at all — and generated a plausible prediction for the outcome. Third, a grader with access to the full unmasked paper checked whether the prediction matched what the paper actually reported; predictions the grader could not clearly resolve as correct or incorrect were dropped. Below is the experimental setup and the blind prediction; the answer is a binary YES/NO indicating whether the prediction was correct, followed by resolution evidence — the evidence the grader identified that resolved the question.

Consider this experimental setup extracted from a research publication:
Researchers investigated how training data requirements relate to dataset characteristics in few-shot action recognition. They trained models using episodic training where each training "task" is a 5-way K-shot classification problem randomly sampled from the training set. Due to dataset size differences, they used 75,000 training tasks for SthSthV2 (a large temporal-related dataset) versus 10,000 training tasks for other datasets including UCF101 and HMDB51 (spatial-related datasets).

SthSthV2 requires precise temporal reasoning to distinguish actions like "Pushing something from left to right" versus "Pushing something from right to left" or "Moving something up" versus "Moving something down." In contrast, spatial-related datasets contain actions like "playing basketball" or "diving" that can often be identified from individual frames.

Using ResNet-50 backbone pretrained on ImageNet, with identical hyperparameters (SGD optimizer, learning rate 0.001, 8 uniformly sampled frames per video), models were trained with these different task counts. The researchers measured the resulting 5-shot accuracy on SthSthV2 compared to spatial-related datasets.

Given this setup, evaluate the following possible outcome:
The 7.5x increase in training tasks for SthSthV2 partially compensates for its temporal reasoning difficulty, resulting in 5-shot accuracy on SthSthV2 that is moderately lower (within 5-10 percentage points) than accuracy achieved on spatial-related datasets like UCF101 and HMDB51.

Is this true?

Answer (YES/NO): NO